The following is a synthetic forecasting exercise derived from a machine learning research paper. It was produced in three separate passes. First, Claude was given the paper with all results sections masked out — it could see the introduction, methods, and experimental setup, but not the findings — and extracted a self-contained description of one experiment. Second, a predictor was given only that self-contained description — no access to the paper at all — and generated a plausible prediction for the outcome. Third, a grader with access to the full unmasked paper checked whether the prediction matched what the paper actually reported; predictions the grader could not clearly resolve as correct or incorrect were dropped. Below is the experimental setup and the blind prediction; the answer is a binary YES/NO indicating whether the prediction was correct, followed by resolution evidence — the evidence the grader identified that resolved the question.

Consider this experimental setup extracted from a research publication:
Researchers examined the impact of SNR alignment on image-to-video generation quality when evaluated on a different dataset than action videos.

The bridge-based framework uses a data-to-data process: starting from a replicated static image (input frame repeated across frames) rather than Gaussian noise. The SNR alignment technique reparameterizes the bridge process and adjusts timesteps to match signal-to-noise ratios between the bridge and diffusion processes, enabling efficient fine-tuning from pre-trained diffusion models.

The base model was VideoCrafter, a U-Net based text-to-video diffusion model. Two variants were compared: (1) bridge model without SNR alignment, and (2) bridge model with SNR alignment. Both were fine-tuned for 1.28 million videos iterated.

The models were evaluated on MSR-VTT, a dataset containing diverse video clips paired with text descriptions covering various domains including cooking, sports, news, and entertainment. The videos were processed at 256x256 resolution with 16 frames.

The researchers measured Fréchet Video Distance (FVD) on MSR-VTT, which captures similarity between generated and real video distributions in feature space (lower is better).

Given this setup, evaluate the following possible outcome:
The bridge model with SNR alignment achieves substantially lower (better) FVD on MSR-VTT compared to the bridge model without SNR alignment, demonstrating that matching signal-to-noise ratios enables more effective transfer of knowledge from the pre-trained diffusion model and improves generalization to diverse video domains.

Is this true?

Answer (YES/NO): YES